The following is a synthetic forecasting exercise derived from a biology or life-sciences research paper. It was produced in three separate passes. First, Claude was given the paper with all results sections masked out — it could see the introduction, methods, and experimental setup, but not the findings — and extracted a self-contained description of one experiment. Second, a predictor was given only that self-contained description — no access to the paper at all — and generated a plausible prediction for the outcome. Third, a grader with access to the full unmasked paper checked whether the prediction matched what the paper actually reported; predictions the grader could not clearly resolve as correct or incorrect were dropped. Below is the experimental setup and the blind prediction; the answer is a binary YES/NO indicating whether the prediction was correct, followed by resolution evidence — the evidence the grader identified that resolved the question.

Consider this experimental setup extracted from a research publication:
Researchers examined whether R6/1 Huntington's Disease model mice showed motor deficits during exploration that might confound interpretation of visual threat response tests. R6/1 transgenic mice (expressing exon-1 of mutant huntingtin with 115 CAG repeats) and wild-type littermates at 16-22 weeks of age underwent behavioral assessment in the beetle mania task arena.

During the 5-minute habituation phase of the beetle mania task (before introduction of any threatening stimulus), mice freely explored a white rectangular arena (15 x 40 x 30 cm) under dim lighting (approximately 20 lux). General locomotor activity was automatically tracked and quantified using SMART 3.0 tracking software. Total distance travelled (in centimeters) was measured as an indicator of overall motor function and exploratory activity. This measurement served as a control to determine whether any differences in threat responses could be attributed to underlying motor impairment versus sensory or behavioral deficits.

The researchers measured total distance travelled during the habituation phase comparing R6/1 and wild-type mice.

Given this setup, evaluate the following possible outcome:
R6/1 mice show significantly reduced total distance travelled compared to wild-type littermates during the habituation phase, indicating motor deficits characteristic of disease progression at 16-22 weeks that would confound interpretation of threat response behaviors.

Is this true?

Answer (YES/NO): YES